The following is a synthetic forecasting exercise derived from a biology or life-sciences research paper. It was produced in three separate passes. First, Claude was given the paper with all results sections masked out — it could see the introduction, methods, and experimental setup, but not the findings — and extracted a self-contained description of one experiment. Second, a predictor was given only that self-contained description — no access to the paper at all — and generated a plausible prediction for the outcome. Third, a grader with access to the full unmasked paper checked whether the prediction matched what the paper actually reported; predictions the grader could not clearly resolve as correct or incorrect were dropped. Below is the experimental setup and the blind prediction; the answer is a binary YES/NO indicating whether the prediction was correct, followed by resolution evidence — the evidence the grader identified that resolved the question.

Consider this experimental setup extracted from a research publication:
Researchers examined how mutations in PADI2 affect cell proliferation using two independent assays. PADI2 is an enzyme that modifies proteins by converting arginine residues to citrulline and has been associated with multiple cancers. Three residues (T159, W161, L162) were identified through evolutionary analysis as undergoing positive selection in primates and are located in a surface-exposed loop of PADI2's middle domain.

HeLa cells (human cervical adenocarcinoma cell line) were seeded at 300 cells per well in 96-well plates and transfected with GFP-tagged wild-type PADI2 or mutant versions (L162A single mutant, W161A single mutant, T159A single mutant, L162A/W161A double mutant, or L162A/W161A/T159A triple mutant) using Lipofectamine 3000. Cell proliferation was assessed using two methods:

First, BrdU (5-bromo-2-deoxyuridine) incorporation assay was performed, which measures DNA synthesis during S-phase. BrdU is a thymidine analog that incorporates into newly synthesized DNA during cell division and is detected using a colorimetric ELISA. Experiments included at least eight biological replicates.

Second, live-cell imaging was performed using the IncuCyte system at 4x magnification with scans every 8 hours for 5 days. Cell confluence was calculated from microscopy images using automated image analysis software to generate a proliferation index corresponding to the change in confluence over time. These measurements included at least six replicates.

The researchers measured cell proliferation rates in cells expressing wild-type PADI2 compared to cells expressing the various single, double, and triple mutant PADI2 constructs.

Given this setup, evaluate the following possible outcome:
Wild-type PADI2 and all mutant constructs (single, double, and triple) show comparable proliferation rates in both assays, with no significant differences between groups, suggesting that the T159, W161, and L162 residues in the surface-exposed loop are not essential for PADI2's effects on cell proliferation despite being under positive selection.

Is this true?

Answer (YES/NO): NO